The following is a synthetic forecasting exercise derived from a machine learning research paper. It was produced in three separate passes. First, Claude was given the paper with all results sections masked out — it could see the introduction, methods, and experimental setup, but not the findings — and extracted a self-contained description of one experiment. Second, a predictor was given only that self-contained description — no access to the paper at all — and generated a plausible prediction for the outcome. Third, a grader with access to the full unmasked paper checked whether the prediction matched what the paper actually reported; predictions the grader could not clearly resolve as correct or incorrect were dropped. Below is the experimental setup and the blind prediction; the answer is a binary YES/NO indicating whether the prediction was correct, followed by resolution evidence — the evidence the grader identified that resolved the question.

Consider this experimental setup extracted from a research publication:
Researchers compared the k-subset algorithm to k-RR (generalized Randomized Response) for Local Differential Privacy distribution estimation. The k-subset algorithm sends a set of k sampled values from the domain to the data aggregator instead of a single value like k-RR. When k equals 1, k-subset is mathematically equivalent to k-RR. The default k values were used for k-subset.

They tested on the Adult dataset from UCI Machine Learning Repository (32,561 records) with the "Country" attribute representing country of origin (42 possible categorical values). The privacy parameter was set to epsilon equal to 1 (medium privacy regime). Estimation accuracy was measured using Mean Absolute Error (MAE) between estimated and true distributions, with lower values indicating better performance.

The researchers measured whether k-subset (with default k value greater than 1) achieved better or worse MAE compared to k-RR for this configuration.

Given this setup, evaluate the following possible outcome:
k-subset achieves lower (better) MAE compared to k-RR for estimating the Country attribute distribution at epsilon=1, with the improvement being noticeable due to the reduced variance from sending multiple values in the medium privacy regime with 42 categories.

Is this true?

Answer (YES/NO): NO